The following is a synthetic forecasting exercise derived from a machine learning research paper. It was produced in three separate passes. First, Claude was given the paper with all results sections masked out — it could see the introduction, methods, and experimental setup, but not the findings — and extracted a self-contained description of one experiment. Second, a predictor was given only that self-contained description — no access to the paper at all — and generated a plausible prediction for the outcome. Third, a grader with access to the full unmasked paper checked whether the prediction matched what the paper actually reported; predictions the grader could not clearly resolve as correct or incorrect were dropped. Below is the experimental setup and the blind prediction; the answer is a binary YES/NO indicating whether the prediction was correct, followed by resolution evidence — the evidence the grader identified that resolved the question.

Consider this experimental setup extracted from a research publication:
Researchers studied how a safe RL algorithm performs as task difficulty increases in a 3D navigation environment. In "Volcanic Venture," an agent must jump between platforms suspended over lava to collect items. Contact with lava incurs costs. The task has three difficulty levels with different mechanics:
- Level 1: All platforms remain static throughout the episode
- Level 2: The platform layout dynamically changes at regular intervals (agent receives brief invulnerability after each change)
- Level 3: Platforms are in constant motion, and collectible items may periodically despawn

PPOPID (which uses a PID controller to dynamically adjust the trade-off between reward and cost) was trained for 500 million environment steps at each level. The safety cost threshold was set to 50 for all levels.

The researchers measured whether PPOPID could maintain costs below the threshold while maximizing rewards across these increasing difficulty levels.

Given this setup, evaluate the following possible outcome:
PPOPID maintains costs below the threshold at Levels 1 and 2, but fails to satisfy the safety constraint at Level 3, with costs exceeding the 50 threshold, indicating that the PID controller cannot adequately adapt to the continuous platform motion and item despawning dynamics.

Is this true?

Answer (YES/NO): NO